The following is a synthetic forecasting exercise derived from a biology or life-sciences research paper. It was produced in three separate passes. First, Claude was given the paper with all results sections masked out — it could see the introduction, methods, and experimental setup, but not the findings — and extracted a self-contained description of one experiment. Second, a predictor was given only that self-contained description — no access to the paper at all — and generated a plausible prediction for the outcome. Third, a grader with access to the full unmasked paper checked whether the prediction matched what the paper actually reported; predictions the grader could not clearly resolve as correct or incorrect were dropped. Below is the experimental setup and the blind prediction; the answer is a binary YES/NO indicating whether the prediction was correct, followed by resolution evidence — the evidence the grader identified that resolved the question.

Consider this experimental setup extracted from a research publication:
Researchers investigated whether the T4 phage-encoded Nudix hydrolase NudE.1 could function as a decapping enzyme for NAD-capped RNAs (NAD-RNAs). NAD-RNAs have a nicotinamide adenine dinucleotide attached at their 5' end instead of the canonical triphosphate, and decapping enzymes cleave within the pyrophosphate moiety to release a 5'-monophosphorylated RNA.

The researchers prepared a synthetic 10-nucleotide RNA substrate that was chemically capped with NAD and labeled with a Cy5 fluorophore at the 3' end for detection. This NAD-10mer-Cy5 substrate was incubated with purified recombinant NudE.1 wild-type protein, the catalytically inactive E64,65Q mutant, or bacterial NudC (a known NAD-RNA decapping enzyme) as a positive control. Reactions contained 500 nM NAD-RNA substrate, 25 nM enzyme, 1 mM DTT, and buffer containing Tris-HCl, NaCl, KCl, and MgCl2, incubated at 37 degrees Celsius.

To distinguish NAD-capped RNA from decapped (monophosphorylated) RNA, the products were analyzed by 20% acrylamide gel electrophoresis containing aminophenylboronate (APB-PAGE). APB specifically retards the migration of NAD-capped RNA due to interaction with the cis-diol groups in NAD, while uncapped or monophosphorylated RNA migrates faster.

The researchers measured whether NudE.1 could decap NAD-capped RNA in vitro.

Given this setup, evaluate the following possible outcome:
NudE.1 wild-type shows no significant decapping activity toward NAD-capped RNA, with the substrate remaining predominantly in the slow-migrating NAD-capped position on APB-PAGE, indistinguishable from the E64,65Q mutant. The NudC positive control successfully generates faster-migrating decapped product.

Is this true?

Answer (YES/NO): NO